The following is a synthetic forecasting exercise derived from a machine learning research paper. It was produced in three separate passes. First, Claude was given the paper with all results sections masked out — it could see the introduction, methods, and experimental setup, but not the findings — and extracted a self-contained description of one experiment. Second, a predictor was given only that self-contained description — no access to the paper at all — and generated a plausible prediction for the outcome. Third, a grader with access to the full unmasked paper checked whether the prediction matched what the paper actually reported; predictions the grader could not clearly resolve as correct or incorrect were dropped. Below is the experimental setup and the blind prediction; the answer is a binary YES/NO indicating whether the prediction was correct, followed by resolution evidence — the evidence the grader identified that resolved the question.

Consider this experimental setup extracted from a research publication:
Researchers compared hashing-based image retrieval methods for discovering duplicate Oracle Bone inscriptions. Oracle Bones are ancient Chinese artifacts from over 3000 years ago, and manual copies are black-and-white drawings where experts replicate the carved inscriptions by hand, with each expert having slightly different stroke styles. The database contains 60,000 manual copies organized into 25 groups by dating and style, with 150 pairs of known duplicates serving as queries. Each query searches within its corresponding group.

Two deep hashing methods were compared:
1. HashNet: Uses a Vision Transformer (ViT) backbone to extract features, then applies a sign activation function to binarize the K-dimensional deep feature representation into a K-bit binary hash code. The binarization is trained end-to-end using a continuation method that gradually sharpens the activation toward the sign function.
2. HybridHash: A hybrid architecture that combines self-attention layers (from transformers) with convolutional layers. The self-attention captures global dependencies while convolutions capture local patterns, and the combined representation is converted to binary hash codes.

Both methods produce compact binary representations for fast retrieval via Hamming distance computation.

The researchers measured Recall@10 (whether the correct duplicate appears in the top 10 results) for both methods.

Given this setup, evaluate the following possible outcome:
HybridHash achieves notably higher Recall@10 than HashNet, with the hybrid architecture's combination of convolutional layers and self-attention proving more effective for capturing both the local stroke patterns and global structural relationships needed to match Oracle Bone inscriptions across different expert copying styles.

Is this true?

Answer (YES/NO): NO